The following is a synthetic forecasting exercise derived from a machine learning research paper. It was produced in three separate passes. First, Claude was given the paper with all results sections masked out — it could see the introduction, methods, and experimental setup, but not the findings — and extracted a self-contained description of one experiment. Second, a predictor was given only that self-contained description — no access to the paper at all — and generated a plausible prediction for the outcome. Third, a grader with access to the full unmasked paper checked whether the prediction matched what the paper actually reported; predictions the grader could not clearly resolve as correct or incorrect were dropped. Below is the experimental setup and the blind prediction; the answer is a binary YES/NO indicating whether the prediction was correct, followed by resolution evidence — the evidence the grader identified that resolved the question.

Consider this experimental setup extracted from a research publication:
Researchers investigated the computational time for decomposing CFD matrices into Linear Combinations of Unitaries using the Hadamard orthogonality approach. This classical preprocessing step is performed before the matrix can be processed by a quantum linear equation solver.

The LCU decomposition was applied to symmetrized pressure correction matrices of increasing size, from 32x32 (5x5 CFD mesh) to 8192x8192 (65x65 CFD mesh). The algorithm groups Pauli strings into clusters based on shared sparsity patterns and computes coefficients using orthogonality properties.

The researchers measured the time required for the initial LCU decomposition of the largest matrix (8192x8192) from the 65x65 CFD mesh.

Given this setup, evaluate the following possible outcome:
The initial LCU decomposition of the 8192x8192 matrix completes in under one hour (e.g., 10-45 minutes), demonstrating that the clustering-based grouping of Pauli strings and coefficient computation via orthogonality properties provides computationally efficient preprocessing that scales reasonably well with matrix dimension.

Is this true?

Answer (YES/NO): NO